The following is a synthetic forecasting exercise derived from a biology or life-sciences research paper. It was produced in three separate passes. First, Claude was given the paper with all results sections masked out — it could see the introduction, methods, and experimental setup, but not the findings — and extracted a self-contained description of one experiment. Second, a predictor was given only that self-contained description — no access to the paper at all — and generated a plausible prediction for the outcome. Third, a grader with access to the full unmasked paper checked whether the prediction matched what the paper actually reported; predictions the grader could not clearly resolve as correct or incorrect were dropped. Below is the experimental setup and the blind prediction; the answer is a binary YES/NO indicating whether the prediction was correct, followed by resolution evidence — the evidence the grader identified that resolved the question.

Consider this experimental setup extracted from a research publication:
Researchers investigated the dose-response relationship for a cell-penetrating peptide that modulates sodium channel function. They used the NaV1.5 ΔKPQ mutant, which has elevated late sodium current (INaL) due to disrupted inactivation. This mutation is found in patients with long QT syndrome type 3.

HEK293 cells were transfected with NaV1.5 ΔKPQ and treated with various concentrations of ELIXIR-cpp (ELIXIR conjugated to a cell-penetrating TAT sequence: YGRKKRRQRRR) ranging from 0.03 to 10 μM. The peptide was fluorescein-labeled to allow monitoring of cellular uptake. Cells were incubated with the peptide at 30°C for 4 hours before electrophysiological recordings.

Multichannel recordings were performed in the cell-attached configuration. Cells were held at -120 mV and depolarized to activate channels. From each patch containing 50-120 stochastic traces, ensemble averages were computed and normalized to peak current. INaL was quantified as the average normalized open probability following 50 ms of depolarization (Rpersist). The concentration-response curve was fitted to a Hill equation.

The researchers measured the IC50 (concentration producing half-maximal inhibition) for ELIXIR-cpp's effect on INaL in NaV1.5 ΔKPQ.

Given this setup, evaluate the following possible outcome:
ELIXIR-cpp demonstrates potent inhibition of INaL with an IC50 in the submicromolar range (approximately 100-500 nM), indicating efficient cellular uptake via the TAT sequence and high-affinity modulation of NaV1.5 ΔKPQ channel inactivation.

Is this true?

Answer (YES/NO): YES